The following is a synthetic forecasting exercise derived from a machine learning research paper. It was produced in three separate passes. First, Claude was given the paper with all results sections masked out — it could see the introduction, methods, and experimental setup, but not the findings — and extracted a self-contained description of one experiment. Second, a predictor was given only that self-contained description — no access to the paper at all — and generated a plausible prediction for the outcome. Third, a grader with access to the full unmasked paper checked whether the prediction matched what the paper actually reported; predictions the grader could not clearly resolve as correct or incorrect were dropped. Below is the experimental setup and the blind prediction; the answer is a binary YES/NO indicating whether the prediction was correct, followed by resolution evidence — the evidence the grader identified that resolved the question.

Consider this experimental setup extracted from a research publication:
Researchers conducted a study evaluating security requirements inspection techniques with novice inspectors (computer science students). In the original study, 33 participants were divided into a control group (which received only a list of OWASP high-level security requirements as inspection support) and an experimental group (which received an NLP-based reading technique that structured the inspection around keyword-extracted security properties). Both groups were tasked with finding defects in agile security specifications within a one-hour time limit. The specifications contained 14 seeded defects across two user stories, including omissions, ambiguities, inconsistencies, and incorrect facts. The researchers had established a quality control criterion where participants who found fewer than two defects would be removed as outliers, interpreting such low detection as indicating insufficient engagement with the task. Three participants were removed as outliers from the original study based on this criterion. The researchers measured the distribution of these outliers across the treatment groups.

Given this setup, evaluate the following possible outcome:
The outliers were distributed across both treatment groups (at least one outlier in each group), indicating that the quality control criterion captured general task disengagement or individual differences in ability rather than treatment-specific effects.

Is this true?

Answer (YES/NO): NO